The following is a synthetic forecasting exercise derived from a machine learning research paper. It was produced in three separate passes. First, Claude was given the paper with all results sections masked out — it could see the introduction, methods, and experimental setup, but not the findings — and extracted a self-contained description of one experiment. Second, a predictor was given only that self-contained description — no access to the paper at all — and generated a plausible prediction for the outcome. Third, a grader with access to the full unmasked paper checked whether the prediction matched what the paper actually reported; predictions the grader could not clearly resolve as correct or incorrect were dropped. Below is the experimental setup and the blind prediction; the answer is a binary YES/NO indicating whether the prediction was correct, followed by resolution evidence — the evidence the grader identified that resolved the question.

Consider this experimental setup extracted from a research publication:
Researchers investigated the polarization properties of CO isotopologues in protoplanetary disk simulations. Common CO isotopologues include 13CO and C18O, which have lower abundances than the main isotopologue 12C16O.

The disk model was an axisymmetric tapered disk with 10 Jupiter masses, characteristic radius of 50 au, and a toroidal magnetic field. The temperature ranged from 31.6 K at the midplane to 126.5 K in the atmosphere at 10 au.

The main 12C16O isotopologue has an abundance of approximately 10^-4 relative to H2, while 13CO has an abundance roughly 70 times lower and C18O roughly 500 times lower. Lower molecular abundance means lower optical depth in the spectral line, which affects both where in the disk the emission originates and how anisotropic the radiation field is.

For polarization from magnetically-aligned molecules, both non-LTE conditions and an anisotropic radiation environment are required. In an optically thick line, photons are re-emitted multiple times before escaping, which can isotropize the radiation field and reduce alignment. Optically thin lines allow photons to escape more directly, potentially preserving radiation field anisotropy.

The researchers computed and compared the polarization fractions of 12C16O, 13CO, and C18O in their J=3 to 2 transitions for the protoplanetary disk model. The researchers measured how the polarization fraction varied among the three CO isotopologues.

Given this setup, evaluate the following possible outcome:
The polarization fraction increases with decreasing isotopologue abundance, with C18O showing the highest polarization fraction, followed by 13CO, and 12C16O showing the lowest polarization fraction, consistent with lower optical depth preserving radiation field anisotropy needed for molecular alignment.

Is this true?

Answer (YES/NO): NO